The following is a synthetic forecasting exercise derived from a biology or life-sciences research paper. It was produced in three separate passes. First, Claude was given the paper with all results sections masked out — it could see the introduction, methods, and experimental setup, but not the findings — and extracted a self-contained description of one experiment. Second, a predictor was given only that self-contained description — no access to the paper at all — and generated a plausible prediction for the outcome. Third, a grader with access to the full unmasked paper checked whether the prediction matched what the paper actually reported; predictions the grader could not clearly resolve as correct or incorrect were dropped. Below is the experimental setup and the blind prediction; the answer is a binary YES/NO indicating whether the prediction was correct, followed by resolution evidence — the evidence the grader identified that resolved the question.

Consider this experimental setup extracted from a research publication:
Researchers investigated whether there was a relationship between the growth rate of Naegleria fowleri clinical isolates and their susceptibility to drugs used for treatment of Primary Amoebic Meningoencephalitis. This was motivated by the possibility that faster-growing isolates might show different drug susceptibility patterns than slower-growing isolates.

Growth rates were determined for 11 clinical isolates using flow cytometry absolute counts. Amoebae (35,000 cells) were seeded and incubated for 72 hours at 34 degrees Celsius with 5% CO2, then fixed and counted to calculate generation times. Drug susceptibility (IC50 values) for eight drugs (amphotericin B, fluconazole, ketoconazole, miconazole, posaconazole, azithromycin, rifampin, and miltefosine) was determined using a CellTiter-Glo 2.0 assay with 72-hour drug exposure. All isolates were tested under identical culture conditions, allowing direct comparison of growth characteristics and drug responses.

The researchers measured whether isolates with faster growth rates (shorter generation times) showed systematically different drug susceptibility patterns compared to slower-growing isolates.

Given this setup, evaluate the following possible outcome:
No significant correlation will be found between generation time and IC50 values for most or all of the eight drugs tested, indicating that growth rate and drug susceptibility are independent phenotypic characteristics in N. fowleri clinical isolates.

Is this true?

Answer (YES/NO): YES